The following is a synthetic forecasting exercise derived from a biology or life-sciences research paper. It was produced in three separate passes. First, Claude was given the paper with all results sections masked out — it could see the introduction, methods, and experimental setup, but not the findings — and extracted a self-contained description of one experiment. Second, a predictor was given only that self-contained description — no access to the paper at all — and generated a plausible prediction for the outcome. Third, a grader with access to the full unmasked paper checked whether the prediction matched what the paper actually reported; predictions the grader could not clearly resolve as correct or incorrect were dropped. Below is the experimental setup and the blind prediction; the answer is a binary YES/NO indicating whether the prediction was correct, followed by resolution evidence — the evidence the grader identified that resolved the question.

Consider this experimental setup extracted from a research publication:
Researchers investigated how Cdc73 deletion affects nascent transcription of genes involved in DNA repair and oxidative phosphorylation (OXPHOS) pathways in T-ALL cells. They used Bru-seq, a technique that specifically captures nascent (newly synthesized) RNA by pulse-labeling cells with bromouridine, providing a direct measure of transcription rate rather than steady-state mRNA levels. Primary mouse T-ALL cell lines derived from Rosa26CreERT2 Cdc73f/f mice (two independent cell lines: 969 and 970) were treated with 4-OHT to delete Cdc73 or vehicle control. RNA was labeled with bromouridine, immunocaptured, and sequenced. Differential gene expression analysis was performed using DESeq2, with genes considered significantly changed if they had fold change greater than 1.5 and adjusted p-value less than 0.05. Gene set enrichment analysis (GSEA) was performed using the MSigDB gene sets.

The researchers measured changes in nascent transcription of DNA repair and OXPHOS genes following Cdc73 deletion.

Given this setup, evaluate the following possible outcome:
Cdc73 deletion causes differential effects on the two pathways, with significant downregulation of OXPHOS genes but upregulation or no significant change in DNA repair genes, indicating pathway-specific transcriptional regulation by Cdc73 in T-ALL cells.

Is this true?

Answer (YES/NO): NO